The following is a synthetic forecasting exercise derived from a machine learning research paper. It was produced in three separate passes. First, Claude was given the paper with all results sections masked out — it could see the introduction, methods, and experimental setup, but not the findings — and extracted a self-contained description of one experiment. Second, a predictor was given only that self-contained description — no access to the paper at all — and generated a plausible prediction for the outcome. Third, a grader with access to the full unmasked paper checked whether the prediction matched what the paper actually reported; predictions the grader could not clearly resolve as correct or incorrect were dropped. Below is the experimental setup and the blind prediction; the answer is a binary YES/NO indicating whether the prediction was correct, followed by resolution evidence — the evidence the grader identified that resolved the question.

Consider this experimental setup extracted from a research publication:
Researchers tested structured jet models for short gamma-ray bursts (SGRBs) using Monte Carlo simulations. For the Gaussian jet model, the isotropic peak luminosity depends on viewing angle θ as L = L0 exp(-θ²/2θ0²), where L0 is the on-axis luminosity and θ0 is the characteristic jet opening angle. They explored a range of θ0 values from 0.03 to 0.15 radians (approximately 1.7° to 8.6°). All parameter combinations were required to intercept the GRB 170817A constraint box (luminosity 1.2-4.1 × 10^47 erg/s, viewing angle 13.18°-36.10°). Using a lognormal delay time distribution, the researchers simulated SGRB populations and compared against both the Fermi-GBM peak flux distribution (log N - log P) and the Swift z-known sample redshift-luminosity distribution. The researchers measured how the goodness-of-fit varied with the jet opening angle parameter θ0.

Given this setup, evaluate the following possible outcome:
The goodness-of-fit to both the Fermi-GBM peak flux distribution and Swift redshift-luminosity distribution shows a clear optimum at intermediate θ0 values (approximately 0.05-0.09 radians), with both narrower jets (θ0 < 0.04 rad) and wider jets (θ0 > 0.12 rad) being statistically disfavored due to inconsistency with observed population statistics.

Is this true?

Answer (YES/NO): NO